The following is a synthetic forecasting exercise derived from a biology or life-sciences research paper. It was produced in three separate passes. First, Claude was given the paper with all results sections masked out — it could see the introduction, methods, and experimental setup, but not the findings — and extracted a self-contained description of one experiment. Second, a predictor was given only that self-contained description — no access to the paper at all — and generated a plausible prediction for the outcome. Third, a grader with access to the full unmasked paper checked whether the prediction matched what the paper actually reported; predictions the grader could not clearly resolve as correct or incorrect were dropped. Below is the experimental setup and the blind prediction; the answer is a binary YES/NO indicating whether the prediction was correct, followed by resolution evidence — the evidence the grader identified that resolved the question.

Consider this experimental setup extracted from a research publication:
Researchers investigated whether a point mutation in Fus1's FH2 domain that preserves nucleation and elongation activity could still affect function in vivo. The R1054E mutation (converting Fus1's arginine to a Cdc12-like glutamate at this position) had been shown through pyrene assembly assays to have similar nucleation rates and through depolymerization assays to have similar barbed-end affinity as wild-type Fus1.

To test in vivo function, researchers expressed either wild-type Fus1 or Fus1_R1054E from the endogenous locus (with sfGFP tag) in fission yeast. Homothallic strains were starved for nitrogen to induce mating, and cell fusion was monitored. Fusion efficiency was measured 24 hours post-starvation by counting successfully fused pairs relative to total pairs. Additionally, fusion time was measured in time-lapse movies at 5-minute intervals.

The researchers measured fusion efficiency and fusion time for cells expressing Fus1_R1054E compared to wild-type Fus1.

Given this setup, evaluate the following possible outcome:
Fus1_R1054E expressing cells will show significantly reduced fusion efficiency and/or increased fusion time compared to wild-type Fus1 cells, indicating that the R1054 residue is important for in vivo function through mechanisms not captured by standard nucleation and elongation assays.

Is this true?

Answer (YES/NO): NO